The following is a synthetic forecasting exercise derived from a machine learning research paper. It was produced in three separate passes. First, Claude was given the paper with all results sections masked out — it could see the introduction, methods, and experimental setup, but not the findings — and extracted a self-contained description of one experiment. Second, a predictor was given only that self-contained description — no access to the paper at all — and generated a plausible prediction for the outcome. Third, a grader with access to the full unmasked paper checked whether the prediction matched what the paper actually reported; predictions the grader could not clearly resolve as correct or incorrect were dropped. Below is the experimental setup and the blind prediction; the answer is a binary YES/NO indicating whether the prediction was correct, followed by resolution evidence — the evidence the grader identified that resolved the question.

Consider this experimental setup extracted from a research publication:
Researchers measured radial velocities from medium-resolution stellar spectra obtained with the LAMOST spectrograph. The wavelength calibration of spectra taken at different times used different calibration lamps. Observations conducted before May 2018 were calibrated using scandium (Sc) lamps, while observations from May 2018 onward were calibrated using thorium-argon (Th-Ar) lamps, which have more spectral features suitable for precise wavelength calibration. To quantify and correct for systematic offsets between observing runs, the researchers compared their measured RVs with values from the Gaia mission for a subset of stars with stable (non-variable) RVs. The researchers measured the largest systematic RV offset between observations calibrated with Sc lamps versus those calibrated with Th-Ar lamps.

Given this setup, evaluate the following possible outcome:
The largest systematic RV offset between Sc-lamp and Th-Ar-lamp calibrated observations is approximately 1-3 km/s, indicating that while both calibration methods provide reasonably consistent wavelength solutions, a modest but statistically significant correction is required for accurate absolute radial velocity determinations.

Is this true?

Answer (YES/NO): NO